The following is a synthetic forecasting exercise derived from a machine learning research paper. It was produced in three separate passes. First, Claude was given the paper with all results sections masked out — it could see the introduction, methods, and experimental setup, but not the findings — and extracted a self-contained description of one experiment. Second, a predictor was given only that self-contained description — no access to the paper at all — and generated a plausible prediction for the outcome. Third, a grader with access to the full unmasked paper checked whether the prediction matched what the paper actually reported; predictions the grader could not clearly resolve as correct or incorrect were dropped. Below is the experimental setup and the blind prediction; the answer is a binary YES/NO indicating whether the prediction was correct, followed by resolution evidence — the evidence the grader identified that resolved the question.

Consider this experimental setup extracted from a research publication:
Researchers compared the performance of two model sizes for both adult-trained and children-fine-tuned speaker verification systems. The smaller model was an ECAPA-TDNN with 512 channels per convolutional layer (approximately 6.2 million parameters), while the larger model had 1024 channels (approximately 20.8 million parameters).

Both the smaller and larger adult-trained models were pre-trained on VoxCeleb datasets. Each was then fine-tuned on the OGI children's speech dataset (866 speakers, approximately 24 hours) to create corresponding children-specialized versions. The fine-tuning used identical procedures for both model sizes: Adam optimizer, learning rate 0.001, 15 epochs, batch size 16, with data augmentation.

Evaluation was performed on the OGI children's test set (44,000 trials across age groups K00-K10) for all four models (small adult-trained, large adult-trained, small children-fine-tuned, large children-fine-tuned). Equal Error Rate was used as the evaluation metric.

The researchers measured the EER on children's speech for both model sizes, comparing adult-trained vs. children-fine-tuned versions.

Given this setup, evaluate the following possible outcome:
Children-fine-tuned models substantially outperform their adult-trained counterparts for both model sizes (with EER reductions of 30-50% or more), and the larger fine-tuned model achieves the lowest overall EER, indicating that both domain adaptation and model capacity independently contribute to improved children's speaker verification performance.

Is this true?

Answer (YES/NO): NO